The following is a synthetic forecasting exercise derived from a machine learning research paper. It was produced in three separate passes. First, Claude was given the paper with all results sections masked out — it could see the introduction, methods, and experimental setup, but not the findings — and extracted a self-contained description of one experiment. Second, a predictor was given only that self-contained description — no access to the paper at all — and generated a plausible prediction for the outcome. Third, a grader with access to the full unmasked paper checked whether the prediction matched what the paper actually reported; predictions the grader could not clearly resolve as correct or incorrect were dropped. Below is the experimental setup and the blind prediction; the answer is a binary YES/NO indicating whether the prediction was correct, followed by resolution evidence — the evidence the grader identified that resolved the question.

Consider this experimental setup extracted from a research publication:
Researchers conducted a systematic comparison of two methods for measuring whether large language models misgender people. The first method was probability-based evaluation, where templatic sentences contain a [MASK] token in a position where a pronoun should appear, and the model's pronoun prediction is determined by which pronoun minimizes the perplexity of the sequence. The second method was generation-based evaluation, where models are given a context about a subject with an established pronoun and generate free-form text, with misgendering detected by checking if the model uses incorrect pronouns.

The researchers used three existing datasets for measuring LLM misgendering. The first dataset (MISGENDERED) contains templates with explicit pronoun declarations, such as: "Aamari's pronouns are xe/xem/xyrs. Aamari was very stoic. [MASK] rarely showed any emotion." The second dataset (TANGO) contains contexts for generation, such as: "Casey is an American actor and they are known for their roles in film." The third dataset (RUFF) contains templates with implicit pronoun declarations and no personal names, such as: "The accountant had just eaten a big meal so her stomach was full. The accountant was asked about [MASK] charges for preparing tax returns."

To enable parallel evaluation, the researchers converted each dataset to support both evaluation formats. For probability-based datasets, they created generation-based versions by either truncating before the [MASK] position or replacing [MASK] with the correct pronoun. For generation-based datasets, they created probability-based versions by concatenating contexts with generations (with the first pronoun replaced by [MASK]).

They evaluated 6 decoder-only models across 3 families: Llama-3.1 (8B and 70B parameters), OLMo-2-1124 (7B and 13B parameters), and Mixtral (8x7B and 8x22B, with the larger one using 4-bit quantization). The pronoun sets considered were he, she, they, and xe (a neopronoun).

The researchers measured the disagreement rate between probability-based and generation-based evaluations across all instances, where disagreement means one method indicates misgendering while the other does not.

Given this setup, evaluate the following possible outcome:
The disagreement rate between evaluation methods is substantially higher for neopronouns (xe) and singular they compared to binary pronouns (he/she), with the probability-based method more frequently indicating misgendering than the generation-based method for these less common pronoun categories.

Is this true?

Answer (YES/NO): NO